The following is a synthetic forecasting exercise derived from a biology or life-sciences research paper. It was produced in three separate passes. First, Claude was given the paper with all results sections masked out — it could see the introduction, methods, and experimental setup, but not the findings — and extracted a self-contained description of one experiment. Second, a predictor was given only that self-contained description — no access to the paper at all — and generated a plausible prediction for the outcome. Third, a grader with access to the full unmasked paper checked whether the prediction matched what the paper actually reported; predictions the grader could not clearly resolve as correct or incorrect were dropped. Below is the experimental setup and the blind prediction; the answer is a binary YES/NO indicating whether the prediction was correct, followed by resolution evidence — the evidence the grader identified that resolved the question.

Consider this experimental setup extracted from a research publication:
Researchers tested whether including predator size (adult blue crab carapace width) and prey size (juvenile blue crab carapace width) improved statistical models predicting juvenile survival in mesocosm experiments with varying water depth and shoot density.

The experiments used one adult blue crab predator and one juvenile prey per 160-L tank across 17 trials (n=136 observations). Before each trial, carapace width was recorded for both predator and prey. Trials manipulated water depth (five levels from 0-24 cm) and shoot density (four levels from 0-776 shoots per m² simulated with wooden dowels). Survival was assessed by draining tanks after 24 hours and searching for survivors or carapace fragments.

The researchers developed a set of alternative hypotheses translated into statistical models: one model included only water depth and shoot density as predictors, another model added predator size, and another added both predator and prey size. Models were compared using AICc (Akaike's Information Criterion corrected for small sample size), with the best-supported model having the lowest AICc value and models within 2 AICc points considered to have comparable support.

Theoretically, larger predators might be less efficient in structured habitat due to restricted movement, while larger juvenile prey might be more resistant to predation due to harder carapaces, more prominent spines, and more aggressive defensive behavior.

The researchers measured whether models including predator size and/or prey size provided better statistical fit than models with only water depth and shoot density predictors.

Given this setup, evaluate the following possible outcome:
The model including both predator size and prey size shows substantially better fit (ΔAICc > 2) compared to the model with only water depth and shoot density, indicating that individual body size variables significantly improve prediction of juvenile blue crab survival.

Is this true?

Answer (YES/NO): NO